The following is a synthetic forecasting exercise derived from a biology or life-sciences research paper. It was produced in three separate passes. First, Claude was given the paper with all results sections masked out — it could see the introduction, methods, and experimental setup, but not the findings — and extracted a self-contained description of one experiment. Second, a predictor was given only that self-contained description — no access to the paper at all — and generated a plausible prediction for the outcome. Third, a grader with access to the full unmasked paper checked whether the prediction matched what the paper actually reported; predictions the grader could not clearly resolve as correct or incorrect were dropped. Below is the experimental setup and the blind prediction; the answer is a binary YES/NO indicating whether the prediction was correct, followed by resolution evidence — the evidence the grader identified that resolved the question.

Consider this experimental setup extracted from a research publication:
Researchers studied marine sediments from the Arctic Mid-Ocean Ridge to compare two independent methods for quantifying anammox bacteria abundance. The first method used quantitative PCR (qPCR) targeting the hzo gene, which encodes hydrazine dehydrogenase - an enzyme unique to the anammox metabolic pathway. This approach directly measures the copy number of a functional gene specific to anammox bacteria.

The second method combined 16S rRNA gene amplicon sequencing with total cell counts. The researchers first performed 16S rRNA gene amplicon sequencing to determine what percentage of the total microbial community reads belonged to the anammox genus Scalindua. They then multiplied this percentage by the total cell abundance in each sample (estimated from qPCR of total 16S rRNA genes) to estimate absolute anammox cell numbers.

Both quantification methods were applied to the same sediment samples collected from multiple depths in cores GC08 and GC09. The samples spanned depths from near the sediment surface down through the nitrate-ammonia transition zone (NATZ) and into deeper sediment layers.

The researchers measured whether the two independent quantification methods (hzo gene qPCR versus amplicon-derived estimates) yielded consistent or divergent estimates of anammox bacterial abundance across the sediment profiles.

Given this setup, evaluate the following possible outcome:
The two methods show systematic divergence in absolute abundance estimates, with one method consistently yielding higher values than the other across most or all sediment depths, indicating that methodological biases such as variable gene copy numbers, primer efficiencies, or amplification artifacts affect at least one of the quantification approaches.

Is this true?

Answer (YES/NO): NO